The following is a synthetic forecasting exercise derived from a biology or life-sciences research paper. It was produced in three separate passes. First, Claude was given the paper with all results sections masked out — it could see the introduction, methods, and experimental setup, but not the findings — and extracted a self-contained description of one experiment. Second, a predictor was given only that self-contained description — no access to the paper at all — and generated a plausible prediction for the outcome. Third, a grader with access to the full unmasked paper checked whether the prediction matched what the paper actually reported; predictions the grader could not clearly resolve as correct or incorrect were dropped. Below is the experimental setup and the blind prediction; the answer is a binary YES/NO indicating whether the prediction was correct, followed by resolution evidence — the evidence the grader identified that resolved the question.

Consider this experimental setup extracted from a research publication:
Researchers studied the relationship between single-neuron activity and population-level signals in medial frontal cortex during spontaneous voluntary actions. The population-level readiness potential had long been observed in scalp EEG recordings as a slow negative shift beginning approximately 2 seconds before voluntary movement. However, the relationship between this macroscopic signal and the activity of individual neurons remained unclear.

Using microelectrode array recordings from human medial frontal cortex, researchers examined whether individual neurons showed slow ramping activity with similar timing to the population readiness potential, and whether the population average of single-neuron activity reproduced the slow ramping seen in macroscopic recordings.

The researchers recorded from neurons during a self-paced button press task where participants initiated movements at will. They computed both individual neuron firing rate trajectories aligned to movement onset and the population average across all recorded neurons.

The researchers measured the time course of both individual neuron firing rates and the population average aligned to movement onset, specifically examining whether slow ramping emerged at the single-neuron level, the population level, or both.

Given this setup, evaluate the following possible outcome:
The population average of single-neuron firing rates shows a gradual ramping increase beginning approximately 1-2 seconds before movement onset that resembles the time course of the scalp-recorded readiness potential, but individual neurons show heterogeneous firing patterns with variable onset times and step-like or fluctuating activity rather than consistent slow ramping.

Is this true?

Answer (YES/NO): NO